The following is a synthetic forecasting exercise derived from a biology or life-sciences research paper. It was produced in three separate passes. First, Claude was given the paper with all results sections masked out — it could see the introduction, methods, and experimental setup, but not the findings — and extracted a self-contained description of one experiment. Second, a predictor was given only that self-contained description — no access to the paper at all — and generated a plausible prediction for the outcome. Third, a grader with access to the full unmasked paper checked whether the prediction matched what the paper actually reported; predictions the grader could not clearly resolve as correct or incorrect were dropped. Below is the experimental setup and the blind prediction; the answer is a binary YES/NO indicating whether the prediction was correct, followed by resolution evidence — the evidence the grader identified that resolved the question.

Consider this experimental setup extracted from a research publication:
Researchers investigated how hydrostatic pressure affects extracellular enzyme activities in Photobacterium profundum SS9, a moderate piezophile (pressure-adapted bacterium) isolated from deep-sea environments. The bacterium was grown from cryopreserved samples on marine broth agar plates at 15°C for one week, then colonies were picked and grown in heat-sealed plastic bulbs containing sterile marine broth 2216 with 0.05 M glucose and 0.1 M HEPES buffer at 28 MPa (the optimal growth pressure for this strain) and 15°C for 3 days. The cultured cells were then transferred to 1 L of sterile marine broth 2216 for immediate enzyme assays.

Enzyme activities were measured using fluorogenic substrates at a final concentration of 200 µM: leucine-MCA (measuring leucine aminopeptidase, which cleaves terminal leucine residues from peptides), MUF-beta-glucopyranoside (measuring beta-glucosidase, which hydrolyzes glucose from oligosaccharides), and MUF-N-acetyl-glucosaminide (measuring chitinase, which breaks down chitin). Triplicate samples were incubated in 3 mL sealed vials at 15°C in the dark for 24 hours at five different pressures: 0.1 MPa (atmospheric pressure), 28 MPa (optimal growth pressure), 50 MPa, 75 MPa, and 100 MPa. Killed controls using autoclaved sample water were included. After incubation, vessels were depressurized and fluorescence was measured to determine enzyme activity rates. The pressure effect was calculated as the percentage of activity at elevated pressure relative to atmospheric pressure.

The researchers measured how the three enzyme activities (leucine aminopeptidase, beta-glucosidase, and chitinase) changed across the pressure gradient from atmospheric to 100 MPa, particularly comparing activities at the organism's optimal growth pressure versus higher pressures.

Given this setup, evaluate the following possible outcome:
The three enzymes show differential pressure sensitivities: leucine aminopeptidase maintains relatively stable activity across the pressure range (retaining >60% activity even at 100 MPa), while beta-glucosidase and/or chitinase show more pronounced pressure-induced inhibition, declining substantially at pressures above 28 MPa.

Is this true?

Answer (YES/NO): NO